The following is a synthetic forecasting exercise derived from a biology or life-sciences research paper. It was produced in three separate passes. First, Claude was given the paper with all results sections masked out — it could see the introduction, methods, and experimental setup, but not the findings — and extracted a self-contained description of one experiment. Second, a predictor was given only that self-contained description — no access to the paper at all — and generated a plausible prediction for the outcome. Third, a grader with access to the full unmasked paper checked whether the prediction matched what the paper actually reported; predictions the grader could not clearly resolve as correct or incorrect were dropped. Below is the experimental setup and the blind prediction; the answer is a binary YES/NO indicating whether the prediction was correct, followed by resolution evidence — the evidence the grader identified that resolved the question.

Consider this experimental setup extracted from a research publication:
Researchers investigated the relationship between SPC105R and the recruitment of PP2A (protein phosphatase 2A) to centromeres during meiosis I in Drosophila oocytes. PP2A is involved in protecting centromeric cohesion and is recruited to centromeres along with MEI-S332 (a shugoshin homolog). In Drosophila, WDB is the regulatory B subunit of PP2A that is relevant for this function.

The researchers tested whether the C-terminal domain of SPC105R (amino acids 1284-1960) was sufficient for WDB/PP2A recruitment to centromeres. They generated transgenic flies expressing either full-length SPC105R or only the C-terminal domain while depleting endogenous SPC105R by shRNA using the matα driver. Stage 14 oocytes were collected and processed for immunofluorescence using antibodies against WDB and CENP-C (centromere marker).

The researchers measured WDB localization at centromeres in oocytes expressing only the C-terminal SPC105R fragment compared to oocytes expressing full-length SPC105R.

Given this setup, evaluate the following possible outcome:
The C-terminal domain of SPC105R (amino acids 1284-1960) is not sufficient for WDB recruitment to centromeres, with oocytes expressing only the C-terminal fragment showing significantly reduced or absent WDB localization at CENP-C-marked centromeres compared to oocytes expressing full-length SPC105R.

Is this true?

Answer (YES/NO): NO